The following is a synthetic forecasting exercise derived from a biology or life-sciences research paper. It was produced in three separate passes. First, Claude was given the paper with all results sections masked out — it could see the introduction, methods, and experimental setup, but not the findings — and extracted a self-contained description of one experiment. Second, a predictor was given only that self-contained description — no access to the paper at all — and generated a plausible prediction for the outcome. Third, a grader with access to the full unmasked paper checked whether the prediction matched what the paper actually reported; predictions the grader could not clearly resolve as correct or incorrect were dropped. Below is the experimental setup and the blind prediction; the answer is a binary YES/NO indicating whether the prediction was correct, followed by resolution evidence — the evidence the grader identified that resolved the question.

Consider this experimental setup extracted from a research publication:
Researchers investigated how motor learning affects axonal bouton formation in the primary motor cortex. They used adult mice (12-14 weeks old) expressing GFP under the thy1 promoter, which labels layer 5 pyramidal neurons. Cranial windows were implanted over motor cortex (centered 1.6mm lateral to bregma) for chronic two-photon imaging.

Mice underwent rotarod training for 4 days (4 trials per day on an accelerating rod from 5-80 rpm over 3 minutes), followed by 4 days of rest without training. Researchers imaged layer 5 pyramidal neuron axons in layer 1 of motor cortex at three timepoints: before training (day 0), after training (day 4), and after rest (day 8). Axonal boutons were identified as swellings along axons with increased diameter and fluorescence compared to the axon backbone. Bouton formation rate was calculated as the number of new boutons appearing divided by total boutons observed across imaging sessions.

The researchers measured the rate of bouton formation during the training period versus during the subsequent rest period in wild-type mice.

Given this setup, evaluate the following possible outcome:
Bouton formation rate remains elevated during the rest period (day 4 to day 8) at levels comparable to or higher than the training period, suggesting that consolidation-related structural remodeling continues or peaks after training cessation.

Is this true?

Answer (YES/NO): NO